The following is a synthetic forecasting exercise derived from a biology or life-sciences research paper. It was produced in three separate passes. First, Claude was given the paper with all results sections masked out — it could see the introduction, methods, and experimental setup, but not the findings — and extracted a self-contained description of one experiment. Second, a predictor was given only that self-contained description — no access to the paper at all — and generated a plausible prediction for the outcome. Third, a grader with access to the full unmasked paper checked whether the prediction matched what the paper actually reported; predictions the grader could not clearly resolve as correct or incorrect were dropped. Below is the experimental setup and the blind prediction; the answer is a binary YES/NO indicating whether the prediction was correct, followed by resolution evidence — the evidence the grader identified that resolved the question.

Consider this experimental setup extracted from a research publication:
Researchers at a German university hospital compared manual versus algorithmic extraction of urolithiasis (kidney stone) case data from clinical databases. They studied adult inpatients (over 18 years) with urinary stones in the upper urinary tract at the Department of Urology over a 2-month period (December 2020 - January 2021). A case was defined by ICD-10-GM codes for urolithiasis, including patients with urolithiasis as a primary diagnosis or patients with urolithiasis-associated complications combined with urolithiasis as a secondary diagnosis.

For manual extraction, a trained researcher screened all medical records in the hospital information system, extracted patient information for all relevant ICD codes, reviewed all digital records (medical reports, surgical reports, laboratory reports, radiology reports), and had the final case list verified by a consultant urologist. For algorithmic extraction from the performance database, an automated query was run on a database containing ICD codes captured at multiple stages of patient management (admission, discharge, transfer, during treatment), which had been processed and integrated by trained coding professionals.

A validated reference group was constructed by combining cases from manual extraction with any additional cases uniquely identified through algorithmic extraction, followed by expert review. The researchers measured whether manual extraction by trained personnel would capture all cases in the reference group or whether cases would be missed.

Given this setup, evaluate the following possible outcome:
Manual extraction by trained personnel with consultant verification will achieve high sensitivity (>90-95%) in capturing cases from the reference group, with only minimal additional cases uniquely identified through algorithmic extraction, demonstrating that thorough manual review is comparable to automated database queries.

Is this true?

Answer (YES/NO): NO